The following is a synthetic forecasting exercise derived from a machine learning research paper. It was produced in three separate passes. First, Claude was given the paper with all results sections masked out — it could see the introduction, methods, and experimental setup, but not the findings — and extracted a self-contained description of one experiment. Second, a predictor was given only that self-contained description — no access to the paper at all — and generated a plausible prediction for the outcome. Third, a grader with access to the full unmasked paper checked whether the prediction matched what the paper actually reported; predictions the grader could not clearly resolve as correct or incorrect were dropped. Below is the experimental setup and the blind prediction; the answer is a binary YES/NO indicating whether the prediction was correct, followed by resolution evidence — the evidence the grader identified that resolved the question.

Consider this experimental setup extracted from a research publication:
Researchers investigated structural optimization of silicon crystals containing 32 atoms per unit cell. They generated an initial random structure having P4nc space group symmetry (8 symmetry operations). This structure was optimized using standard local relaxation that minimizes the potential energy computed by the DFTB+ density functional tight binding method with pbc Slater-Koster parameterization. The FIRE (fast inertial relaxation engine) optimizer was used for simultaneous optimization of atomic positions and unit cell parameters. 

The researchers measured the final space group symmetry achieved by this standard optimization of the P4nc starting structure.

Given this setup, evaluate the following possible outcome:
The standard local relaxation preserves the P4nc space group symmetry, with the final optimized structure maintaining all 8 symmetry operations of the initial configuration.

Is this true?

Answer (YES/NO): NO